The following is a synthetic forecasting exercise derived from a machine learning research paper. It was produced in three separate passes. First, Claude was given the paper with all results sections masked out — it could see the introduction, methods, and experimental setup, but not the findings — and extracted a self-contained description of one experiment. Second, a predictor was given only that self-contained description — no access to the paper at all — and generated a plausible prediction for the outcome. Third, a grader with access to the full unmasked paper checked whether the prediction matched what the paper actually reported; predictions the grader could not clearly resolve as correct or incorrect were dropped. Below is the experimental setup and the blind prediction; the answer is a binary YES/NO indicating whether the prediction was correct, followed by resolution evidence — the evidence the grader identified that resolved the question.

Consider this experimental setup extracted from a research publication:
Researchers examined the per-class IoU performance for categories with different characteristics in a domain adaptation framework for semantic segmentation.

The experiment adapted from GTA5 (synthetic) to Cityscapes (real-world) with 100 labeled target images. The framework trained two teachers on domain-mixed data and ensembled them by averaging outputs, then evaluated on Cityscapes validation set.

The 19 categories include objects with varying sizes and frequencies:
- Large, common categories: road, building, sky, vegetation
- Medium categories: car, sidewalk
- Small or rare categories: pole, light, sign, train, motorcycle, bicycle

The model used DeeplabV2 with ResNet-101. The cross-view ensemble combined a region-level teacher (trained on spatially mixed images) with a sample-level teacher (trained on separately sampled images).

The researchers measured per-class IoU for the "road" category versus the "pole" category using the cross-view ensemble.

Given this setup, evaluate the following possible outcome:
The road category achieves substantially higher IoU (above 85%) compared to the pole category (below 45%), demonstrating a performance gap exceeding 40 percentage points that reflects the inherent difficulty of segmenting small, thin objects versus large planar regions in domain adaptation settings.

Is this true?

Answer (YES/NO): YES